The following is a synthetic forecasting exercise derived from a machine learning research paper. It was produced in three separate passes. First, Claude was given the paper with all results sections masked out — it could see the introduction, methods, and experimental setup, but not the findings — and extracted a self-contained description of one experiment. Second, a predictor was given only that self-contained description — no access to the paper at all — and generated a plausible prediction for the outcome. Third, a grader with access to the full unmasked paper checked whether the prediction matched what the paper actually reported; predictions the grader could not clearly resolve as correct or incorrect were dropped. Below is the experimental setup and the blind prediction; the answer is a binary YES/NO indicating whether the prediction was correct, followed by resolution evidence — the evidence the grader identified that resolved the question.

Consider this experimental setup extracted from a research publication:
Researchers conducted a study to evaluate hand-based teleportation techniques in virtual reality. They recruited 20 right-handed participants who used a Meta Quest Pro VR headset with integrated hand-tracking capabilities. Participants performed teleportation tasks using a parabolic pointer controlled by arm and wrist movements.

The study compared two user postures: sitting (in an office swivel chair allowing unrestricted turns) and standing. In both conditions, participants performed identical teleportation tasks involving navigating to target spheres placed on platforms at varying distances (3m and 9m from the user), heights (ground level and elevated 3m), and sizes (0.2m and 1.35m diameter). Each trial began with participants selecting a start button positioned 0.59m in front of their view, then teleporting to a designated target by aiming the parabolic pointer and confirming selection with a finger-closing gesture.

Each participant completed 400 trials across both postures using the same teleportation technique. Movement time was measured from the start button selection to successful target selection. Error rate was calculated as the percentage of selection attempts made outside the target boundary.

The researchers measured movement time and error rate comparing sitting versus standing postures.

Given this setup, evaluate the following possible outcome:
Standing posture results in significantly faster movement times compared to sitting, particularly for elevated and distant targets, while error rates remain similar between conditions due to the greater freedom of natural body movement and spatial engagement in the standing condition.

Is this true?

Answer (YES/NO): NO